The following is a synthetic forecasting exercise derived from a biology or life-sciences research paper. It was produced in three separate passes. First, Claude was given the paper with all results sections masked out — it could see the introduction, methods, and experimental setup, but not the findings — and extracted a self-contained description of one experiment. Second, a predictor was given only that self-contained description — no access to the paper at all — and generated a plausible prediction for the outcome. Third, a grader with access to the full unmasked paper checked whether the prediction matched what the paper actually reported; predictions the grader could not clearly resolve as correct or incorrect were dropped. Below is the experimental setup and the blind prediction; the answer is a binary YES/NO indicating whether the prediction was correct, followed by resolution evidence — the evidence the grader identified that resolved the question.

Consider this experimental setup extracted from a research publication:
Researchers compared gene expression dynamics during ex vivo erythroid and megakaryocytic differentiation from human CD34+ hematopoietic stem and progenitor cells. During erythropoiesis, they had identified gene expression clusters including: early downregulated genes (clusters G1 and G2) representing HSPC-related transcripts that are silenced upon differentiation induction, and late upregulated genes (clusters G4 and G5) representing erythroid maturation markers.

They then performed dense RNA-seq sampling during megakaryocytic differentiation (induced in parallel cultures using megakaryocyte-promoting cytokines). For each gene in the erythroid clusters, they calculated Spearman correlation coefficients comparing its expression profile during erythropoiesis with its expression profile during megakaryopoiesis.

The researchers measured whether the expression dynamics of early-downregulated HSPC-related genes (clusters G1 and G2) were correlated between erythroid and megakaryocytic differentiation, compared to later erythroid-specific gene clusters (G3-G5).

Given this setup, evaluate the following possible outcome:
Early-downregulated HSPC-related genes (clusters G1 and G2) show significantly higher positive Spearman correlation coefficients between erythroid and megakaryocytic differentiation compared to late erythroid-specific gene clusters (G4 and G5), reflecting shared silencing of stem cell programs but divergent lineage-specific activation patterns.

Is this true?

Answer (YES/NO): YES